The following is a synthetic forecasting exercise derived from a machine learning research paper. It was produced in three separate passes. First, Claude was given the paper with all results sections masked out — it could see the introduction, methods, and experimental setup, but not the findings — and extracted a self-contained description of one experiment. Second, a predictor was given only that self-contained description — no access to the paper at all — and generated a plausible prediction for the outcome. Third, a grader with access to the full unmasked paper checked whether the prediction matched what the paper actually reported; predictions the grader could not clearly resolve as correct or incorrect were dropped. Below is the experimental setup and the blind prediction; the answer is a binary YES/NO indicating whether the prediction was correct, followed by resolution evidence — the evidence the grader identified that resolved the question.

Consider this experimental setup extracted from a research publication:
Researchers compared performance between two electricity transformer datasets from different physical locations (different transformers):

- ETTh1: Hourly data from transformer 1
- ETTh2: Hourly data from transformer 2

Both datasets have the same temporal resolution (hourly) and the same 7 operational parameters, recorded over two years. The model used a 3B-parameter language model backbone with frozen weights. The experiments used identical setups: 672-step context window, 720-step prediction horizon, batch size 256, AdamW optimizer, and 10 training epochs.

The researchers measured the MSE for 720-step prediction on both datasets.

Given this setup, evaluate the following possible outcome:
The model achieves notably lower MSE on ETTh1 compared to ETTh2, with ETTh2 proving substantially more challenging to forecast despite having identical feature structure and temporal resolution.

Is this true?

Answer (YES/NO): NO